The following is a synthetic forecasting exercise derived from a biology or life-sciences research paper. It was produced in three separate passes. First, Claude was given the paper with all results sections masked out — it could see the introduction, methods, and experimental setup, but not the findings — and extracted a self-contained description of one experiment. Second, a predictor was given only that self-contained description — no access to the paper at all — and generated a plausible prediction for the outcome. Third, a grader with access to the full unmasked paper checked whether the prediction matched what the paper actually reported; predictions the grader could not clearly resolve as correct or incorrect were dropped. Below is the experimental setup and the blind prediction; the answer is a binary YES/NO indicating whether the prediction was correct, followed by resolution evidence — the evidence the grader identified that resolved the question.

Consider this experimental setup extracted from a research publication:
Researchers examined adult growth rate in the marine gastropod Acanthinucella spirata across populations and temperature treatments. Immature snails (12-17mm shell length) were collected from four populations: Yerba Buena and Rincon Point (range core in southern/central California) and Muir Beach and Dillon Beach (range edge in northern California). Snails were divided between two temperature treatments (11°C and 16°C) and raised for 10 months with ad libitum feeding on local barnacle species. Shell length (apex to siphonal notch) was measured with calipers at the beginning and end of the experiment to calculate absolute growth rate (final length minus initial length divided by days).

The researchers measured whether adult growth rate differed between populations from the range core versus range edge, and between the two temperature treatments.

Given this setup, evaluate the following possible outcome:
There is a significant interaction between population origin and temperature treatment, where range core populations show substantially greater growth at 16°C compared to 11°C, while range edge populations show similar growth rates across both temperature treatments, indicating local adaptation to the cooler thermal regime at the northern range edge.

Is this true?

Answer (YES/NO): NO